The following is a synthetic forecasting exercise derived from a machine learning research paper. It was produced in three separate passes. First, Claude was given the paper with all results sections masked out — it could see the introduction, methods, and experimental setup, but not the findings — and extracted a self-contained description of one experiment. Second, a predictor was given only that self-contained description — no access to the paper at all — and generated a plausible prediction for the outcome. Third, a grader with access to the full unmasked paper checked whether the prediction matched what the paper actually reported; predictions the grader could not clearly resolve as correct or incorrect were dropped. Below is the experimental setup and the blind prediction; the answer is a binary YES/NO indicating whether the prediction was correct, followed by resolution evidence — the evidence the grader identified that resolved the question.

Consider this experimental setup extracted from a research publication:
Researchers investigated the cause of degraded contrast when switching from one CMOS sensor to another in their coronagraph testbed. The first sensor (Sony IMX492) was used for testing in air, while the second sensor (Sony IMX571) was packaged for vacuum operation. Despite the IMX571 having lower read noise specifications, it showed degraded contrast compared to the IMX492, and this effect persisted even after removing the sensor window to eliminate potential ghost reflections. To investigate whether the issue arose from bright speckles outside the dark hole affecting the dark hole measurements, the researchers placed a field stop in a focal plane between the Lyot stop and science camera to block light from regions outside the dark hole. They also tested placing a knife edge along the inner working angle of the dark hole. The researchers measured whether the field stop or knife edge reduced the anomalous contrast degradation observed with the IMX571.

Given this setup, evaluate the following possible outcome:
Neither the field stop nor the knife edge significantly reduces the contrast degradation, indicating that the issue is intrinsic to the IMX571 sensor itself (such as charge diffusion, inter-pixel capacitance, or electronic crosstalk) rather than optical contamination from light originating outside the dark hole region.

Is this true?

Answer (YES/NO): NO